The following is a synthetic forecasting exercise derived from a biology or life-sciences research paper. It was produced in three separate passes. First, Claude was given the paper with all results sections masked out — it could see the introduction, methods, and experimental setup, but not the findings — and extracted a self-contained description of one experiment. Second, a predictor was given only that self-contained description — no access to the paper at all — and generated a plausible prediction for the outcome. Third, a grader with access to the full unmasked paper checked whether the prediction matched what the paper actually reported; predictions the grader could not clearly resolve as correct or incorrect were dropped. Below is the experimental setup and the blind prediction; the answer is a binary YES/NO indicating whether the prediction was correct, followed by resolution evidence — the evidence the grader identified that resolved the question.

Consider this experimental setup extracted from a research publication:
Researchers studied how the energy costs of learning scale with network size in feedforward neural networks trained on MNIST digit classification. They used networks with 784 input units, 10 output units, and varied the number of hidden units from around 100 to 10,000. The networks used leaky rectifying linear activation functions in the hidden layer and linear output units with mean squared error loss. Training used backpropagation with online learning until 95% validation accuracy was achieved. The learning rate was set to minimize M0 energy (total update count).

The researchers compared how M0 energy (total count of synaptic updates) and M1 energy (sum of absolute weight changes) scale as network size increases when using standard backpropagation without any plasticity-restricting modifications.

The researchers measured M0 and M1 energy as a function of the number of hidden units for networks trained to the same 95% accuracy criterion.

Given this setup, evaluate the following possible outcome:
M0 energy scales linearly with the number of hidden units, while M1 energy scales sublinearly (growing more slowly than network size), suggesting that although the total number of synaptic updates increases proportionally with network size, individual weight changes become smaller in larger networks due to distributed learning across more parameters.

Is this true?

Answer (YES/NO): NO